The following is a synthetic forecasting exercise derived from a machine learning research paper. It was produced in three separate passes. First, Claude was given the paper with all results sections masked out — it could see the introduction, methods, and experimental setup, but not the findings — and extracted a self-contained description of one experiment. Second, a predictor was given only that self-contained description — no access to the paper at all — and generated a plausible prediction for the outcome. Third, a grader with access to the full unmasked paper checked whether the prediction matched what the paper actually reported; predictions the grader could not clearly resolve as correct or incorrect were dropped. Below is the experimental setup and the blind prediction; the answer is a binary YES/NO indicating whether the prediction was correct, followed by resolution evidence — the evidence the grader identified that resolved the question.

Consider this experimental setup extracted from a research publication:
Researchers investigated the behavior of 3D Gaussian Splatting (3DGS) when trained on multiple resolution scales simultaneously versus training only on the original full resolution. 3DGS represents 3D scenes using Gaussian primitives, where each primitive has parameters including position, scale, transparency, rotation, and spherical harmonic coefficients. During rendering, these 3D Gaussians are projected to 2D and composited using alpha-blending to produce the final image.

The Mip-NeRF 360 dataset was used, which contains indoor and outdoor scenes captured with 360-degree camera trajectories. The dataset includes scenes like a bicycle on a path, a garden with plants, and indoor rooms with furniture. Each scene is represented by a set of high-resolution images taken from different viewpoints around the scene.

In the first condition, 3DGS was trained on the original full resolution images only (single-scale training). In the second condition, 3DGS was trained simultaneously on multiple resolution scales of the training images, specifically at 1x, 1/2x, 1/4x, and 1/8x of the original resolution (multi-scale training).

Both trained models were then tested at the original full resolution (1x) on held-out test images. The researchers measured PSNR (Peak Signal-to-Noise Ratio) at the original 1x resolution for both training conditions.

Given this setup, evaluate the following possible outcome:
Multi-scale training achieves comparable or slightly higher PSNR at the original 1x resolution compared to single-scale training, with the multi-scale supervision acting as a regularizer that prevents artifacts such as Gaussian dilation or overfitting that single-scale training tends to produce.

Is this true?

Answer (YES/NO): NO